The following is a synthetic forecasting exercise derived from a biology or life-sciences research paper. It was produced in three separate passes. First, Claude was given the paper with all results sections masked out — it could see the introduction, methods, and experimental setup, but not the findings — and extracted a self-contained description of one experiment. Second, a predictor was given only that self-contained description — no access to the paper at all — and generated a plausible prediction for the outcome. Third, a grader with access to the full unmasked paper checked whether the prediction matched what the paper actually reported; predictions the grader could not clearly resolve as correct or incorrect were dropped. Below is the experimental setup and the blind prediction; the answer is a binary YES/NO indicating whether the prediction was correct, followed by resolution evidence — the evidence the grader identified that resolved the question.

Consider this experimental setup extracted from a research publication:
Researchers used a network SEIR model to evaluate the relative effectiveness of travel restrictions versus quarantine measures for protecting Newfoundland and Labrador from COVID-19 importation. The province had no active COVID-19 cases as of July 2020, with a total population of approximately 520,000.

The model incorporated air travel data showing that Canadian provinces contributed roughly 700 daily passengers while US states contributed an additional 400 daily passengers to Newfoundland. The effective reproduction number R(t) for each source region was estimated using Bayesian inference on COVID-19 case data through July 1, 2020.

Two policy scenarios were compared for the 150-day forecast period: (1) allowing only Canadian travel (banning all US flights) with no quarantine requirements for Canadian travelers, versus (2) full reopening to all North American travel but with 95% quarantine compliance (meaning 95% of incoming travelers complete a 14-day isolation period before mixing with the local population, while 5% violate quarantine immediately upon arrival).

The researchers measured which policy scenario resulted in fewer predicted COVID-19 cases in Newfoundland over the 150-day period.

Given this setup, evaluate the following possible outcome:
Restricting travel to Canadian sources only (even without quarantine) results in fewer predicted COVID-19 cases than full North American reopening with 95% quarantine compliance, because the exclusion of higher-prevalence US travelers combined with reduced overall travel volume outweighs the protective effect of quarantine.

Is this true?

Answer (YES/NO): YES